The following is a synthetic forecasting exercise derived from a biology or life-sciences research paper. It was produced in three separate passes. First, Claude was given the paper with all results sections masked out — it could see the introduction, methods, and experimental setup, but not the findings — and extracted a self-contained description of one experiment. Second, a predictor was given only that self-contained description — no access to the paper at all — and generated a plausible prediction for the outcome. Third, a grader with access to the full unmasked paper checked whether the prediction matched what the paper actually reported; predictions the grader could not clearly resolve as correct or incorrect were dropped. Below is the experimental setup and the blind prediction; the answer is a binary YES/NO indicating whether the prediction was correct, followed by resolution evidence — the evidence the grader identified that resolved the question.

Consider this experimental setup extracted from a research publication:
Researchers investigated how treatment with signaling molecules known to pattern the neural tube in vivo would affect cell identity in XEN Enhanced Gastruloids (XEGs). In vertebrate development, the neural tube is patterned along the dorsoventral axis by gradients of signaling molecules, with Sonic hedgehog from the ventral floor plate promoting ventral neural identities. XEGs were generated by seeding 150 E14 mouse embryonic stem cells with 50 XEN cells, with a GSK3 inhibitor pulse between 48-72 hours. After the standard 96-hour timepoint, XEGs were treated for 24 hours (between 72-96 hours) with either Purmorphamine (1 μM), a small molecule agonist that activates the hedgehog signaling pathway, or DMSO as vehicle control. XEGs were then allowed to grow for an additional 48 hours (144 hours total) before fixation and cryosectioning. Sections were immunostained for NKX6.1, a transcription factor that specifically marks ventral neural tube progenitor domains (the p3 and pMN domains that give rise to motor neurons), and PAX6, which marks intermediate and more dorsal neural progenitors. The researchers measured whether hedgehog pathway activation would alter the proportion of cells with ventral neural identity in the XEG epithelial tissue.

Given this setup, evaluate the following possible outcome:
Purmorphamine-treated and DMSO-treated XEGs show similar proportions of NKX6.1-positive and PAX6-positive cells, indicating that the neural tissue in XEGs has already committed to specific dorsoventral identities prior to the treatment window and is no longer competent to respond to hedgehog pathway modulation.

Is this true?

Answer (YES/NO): NO